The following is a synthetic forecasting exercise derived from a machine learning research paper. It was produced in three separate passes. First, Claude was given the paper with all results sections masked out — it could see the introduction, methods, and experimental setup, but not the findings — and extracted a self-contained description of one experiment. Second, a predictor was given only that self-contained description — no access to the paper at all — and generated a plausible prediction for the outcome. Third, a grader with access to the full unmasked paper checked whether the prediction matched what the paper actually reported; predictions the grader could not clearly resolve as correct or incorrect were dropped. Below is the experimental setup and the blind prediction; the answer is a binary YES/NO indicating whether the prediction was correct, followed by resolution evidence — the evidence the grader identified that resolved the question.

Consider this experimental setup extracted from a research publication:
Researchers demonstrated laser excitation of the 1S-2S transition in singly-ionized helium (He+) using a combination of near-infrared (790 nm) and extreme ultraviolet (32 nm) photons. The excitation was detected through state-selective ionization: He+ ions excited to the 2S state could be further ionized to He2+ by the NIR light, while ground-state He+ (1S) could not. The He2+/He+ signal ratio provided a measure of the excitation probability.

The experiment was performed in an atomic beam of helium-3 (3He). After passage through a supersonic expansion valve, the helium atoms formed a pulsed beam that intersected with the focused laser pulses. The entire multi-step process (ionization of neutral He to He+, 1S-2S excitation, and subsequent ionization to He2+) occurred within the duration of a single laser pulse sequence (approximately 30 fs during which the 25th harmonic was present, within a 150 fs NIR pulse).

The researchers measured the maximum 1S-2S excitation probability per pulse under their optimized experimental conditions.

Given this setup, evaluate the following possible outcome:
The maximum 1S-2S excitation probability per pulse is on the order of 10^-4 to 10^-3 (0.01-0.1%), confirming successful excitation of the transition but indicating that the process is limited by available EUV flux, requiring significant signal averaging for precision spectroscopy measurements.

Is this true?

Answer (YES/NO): YES